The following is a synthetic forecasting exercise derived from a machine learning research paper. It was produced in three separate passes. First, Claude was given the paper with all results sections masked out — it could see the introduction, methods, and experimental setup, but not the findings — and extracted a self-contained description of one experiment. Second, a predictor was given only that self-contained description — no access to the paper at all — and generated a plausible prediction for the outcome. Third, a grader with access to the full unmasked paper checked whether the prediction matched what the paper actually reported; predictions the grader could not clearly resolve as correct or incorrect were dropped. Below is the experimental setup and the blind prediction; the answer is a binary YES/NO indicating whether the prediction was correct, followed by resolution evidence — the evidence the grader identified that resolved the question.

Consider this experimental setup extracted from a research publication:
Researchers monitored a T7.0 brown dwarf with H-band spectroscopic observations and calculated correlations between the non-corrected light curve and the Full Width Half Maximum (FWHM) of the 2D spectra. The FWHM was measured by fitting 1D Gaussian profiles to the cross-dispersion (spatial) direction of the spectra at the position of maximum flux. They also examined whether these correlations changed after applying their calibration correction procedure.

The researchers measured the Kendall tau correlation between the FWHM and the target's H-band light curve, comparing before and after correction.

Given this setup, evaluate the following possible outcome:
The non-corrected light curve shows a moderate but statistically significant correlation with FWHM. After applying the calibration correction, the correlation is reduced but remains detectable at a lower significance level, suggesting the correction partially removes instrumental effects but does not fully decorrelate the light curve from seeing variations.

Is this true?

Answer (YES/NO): NO